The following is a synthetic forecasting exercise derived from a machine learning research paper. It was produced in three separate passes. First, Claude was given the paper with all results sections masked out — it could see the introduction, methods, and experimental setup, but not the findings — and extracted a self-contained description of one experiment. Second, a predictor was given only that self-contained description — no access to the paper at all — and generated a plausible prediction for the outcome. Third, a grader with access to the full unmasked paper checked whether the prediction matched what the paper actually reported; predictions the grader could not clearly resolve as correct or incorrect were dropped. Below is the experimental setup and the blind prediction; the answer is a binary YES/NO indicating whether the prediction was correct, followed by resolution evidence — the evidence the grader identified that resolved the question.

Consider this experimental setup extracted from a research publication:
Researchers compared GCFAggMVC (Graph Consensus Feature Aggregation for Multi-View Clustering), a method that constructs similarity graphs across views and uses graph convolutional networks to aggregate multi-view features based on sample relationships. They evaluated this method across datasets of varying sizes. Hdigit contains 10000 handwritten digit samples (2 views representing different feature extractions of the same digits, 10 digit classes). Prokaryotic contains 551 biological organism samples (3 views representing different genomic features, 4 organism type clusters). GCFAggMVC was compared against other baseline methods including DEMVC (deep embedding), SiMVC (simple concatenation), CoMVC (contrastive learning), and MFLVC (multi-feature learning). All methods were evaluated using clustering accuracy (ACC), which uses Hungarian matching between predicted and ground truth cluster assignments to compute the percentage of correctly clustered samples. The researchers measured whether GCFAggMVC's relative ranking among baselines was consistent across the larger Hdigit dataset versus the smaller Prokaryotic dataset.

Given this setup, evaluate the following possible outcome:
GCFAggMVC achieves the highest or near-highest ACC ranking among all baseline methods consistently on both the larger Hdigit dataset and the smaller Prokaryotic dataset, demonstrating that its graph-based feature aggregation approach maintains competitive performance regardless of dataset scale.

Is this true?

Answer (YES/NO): NO